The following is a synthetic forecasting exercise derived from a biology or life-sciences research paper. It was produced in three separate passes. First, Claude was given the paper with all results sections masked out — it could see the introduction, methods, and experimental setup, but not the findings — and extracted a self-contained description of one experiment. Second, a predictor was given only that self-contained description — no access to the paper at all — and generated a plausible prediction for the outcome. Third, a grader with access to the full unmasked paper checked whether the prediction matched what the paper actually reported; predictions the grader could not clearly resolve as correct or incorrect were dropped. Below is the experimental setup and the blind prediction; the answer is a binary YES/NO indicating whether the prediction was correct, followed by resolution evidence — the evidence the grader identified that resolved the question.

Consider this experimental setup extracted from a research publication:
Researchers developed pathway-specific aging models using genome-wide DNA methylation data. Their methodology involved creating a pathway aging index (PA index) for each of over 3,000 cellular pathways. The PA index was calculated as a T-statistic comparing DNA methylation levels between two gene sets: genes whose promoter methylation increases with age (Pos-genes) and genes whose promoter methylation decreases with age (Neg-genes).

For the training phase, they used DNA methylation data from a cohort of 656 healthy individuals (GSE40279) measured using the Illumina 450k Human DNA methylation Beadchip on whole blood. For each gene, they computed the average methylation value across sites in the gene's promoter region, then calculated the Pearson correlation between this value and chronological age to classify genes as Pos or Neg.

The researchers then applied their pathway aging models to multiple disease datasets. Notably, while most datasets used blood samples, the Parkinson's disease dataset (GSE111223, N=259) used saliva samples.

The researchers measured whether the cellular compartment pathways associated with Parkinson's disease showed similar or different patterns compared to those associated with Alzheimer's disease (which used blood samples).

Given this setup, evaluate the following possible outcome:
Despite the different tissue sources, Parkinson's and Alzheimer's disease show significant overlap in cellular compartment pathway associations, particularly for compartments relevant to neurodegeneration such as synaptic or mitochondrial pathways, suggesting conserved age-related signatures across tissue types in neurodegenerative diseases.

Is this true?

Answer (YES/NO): NO